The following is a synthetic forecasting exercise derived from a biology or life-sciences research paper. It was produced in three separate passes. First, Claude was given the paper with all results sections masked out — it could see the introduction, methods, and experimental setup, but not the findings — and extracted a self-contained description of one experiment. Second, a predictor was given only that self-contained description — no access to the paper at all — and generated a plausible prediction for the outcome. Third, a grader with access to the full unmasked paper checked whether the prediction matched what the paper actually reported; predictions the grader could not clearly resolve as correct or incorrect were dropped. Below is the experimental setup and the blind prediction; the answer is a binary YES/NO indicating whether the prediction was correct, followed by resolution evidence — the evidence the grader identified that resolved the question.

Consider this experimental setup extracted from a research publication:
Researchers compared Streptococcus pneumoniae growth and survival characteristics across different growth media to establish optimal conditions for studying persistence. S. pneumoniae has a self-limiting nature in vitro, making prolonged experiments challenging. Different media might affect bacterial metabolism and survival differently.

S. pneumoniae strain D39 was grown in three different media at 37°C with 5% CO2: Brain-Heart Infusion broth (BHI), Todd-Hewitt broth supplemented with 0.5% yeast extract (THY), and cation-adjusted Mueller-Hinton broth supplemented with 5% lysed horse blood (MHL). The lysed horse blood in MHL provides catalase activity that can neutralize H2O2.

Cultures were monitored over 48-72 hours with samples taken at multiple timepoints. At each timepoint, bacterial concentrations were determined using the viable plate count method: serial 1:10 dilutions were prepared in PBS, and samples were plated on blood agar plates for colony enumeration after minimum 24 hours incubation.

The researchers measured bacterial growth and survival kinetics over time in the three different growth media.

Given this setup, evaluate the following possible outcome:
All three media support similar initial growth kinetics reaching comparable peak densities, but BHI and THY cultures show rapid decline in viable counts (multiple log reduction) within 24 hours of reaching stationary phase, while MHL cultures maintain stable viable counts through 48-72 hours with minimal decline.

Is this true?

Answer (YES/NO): NO